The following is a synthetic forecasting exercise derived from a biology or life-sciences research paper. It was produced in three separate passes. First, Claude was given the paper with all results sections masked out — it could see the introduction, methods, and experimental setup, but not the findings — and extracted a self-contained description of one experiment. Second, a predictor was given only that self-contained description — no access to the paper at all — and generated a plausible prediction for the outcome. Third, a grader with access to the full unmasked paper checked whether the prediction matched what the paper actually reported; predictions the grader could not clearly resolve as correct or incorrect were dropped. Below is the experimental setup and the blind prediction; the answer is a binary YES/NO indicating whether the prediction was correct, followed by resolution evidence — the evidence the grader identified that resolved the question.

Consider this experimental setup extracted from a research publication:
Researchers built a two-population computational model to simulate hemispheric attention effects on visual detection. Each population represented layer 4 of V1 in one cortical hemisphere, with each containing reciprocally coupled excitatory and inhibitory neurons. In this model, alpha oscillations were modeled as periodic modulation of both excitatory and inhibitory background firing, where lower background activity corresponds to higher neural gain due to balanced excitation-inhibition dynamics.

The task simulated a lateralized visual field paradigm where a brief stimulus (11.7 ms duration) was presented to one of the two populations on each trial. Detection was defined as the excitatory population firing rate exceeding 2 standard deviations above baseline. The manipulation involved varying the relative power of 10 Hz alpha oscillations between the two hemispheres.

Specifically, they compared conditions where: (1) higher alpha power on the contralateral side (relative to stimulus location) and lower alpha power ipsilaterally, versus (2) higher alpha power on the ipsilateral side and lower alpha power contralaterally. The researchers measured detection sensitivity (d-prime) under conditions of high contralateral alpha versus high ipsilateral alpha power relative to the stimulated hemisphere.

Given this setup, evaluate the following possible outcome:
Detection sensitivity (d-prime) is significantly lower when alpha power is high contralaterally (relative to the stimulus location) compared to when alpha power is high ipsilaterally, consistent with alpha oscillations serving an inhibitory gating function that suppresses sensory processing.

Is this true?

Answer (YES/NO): YES